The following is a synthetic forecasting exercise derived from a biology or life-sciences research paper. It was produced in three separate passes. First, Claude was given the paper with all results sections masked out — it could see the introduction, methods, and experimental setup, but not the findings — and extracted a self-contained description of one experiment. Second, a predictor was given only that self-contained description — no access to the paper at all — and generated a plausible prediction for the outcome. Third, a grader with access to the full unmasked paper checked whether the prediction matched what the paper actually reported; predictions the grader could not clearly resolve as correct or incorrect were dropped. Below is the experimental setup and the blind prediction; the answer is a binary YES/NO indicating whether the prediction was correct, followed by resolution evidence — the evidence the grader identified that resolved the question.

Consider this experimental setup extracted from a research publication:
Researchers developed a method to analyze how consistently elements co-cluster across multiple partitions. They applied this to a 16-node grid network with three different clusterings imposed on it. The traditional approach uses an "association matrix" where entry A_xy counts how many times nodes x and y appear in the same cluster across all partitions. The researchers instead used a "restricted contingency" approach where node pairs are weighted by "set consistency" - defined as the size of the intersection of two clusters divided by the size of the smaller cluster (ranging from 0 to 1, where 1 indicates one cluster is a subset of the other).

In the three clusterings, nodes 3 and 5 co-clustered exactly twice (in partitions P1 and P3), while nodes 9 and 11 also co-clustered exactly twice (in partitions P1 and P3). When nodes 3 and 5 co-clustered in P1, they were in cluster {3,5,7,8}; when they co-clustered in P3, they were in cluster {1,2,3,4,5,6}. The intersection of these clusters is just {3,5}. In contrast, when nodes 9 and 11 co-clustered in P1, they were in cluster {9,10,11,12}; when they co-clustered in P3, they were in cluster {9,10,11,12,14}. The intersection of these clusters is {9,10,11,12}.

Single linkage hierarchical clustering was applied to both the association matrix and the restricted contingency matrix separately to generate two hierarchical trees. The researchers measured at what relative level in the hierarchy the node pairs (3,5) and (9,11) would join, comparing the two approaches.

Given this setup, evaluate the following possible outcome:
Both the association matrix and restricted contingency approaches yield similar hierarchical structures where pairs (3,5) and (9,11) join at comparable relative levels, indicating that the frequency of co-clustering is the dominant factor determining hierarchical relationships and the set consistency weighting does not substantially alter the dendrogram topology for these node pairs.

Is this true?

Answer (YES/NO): NO